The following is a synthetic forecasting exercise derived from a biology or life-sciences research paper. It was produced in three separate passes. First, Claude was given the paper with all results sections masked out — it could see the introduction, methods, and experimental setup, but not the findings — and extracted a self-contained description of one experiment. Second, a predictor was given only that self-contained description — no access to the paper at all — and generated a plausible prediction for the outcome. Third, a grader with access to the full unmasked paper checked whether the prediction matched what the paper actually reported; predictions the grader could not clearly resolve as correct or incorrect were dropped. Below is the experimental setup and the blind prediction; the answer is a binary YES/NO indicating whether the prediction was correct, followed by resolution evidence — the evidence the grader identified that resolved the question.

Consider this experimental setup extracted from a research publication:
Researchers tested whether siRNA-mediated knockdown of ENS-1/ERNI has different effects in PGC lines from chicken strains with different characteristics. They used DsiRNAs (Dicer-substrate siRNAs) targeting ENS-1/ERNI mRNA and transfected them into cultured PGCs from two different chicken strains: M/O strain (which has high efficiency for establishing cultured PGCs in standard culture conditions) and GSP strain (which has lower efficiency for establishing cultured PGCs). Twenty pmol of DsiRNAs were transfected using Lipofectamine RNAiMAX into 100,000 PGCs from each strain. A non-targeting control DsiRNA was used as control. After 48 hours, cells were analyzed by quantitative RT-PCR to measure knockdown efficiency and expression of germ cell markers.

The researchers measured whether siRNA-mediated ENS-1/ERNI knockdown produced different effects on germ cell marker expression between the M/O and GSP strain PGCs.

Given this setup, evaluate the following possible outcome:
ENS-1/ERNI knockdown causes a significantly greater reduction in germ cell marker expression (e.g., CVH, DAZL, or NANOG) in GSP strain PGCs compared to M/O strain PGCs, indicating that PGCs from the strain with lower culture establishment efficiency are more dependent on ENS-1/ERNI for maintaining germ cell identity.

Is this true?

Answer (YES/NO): NO